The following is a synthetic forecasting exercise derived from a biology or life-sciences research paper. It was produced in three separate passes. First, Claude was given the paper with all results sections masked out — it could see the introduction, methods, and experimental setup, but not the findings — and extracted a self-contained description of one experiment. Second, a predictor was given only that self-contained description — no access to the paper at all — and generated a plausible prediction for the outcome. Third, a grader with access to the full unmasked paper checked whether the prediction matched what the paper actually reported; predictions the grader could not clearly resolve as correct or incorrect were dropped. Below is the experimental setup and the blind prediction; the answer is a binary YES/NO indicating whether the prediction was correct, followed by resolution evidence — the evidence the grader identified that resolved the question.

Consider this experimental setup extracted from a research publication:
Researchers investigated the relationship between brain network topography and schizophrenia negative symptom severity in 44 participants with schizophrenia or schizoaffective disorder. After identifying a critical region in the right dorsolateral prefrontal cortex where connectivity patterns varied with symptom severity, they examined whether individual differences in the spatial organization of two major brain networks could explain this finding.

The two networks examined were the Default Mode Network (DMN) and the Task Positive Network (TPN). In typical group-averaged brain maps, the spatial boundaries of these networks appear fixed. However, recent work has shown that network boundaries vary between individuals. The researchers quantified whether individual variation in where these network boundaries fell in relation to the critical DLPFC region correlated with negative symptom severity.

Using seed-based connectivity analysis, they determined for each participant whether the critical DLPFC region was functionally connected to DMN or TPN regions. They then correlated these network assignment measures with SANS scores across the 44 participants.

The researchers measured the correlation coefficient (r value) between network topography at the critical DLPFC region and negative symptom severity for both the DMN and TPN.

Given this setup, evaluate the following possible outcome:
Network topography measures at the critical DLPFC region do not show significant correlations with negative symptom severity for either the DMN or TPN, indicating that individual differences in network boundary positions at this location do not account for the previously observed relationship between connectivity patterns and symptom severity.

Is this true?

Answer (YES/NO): NO